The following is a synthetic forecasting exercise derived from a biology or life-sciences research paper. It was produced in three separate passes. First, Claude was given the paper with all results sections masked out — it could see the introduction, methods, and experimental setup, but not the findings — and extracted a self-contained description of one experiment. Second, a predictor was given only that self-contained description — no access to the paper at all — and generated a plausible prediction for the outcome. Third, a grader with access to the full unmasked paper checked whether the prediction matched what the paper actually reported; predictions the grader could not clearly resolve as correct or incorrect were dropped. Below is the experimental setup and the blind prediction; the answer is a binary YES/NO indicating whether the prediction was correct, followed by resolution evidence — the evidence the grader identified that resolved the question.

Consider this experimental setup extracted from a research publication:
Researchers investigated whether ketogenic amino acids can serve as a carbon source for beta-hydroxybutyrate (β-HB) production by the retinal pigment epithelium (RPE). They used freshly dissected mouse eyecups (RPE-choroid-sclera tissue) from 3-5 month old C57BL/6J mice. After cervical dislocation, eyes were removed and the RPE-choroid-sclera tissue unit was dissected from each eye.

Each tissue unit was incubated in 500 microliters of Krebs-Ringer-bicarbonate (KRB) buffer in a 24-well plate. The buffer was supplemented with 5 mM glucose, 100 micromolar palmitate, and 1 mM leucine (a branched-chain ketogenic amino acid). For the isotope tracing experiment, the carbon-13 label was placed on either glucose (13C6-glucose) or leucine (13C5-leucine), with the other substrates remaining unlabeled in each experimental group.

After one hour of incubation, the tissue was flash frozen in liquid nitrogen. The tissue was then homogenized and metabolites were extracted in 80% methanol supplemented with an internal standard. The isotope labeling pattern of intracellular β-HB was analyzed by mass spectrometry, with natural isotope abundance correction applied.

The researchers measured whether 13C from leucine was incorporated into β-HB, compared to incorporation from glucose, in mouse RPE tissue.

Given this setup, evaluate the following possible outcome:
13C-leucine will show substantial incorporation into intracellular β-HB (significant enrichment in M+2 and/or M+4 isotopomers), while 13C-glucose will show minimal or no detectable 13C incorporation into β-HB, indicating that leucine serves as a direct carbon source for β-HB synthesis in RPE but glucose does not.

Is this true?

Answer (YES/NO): YES